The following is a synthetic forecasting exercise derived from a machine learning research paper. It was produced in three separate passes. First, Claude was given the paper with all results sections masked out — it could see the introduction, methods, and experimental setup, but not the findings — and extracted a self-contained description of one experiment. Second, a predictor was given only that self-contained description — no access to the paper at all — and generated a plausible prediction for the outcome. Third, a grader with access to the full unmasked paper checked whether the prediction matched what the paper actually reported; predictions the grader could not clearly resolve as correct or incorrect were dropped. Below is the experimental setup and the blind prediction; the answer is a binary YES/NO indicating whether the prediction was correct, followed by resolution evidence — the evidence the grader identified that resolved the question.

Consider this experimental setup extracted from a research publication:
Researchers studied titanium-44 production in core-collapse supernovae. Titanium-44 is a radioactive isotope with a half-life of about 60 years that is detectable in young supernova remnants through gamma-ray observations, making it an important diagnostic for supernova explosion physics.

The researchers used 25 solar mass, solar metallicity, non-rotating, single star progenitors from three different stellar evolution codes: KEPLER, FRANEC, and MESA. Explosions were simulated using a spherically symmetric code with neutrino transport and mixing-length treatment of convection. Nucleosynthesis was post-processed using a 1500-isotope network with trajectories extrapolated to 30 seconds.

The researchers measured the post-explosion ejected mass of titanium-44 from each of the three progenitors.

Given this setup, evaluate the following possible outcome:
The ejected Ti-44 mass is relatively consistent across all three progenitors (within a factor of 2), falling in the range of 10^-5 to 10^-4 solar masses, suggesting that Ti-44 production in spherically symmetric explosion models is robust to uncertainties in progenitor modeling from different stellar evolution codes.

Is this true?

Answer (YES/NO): NO